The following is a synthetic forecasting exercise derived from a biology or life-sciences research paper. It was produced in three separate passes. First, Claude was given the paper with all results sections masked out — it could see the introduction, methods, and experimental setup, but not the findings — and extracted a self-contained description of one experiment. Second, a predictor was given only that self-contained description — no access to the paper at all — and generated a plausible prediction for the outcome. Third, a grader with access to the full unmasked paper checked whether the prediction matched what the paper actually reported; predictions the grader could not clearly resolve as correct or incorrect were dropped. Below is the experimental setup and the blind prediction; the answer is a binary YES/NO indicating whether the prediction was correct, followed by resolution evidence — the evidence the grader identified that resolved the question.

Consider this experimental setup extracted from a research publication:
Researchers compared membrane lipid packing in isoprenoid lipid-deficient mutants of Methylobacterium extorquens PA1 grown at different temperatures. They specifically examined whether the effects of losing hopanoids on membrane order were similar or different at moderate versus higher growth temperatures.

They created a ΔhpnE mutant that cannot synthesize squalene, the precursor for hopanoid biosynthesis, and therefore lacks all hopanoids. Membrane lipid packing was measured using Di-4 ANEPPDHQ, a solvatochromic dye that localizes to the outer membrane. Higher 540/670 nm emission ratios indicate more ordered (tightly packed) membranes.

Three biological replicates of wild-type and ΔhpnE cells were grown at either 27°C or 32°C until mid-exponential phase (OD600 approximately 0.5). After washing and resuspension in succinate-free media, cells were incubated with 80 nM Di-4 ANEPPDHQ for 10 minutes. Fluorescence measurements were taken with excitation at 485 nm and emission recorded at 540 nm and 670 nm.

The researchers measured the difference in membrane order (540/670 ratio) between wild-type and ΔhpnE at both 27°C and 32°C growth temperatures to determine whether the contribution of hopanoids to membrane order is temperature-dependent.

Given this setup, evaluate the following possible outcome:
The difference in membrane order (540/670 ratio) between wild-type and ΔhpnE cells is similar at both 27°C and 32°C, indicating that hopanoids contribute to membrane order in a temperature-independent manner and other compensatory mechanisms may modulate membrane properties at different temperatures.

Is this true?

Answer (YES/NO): NO